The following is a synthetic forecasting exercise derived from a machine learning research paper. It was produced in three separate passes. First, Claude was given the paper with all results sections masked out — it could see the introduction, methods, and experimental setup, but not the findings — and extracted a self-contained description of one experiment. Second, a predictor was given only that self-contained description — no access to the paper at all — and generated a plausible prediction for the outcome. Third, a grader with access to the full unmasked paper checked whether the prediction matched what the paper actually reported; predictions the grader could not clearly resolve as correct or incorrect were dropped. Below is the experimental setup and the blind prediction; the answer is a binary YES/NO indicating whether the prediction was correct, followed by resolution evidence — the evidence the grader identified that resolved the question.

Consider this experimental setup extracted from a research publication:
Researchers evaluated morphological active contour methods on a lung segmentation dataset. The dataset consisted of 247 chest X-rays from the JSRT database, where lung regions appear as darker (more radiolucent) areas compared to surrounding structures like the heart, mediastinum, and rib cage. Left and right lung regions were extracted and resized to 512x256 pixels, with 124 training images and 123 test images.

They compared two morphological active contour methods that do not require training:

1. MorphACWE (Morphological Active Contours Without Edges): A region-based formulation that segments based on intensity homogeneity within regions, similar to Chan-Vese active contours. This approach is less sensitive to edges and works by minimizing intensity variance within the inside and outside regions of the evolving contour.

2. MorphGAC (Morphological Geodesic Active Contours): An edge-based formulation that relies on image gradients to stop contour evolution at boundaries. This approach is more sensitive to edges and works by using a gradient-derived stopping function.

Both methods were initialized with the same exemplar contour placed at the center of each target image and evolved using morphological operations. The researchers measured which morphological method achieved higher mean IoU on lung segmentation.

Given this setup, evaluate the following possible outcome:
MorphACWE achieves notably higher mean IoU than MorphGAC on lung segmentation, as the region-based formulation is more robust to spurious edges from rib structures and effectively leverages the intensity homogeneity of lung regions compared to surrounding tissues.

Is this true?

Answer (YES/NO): YES